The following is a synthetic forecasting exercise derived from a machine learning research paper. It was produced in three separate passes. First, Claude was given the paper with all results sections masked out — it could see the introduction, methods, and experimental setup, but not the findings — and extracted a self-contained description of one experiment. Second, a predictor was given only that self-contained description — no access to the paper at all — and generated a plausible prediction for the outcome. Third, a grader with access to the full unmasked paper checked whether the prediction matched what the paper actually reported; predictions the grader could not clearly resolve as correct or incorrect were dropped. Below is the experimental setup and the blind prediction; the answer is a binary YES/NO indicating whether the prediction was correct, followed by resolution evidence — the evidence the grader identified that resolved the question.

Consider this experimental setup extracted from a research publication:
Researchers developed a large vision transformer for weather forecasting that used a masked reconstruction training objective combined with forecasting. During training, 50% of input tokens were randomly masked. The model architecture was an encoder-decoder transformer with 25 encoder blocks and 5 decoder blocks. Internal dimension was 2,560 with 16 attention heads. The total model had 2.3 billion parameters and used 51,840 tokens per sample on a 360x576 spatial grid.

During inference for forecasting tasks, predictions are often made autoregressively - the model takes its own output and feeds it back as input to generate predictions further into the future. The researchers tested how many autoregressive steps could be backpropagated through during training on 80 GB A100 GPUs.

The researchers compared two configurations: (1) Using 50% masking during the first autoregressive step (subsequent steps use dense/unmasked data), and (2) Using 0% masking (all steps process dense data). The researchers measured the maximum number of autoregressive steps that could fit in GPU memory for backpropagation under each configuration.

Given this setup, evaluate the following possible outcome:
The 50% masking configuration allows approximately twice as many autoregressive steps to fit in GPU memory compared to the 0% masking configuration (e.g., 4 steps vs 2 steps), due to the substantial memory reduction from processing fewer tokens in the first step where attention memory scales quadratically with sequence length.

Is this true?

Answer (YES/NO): NO